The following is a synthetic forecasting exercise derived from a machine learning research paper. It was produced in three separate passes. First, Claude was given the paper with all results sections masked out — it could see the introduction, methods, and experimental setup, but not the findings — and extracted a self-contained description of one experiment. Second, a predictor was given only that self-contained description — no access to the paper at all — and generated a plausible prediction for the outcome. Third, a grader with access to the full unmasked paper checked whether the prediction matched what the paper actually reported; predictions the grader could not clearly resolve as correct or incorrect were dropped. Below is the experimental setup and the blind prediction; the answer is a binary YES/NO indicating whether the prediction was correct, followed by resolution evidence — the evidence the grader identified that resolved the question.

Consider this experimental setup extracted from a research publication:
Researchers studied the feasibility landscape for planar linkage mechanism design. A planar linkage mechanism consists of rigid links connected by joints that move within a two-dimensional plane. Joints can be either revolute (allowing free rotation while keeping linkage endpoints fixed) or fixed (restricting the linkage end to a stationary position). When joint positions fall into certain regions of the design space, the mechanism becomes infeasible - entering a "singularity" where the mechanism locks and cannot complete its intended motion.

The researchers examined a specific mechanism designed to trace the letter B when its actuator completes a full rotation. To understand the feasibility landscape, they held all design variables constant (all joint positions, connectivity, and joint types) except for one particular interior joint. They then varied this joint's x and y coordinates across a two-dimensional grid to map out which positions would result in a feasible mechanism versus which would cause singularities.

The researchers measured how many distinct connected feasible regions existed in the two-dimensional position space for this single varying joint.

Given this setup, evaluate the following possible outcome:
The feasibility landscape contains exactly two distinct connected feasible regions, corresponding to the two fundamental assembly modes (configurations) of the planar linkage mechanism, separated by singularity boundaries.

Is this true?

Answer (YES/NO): NO